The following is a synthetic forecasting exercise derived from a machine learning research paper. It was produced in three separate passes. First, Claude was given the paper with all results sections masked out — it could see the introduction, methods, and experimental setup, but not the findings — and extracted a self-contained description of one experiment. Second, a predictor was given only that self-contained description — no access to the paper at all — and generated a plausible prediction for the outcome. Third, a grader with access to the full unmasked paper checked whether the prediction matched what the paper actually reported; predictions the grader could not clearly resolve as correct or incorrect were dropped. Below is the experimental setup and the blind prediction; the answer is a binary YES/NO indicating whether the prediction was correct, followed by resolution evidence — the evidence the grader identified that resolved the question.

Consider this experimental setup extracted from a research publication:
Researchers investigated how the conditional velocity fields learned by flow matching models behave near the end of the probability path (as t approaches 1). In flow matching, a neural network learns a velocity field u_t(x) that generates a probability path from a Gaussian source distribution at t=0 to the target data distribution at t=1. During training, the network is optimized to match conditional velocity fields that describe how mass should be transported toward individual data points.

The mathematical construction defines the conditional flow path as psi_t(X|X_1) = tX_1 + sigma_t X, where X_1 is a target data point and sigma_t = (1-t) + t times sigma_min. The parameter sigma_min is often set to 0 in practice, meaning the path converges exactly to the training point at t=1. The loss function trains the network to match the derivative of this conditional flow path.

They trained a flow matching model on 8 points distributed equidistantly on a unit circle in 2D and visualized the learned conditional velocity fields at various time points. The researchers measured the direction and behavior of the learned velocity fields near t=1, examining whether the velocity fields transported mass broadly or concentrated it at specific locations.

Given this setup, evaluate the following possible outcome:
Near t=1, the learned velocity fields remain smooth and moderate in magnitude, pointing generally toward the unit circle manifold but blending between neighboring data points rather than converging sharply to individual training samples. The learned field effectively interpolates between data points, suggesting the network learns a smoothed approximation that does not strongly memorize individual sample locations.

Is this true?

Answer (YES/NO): NO